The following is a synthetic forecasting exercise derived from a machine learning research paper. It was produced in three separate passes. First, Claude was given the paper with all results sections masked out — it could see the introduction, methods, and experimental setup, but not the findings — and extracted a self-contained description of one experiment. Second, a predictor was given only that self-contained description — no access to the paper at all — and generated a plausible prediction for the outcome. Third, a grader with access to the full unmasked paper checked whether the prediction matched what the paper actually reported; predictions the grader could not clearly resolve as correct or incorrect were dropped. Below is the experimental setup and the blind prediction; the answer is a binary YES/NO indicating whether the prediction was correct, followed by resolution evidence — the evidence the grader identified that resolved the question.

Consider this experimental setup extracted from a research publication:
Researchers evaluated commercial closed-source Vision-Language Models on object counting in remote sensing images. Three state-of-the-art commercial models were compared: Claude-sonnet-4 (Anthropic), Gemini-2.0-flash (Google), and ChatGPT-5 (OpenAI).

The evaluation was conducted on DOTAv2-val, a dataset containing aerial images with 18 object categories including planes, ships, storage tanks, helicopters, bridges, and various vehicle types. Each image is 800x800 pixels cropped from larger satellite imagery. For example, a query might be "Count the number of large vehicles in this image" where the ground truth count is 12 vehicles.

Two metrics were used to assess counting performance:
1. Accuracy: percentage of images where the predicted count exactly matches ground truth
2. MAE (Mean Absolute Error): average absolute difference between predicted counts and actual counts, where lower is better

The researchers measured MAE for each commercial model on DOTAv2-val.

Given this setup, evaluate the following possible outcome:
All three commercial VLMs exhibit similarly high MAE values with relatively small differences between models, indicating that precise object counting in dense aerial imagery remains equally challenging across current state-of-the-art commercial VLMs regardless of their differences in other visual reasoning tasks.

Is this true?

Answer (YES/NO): NO